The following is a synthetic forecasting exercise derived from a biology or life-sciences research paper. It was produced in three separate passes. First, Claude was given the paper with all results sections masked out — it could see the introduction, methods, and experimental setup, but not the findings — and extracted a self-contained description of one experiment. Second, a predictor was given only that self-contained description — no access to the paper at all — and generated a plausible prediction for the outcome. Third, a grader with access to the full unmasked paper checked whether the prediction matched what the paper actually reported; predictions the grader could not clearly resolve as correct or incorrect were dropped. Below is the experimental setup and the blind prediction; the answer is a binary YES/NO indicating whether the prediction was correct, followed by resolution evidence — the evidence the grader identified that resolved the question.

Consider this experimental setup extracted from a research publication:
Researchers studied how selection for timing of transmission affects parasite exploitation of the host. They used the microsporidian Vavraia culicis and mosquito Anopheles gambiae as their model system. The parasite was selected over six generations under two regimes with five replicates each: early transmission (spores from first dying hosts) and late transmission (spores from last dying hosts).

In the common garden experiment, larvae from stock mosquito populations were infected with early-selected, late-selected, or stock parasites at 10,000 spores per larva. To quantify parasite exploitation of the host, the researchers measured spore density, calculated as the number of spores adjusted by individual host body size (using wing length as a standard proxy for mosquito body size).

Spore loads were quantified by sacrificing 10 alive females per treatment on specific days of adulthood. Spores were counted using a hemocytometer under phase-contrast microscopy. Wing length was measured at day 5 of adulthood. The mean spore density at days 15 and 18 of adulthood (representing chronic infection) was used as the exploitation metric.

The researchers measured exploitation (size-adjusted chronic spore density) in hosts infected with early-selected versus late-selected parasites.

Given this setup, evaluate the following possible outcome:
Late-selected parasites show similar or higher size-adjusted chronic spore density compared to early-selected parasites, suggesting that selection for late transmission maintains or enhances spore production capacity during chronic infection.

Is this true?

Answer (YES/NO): YES